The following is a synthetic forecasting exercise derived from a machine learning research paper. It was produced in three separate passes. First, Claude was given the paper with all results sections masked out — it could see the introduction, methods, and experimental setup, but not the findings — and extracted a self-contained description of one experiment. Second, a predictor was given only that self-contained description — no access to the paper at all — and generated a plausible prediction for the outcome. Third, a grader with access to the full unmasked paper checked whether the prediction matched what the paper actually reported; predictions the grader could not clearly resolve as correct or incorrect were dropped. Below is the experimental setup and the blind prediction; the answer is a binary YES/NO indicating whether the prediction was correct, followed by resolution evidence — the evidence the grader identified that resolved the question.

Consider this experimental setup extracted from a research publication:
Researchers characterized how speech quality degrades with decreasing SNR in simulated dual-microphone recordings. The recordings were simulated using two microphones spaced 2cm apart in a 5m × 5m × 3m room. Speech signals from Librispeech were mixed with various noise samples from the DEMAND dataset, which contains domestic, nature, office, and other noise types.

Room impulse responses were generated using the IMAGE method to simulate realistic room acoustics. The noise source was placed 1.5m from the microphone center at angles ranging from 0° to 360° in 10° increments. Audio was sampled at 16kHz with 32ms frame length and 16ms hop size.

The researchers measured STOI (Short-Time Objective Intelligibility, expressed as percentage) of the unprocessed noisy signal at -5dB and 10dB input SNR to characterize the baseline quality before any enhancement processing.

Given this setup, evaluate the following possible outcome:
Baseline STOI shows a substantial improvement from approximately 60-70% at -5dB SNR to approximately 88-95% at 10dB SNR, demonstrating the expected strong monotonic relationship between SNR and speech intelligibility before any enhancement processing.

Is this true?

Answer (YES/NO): NO